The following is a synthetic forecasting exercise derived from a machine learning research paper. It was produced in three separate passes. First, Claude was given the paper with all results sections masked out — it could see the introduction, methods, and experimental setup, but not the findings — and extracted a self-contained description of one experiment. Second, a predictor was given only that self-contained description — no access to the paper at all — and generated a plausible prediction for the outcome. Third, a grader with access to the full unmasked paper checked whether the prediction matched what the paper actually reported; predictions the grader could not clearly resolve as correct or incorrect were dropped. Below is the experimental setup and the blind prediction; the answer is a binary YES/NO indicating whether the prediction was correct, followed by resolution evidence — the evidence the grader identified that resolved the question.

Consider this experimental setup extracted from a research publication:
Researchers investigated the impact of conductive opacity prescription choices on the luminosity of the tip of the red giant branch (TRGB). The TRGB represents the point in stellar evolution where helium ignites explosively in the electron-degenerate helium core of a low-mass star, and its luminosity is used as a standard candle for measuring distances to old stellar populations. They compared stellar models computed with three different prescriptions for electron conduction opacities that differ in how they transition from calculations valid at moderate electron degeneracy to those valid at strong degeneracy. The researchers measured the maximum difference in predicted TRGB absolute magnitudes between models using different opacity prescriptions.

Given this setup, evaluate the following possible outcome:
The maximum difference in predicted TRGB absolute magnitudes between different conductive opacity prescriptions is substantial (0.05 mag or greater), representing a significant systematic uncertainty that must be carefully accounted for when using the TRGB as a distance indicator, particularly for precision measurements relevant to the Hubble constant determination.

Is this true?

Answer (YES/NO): YES